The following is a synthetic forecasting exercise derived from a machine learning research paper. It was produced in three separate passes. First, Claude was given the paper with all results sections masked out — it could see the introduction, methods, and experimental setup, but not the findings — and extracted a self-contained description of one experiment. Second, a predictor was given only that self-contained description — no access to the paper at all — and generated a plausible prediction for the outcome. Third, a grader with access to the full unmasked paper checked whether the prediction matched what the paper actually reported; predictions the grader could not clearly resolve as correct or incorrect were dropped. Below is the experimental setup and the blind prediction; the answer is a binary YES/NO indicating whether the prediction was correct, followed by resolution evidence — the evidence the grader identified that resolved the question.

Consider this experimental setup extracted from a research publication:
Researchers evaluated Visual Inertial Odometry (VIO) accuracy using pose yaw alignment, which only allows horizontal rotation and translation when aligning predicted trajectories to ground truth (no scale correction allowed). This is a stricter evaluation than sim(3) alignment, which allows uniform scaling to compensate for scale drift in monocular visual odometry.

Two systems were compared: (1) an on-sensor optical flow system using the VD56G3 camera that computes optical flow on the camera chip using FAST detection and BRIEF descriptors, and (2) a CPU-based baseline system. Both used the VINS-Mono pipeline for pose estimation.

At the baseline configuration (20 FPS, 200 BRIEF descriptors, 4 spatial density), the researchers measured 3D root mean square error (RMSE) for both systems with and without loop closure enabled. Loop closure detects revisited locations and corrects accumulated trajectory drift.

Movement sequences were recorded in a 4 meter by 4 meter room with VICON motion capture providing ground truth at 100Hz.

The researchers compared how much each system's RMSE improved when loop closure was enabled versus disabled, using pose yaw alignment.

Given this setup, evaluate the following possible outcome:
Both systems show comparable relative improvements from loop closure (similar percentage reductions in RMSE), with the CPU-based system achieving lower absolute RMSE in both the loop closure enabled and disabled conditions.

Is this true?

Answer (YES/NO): NO